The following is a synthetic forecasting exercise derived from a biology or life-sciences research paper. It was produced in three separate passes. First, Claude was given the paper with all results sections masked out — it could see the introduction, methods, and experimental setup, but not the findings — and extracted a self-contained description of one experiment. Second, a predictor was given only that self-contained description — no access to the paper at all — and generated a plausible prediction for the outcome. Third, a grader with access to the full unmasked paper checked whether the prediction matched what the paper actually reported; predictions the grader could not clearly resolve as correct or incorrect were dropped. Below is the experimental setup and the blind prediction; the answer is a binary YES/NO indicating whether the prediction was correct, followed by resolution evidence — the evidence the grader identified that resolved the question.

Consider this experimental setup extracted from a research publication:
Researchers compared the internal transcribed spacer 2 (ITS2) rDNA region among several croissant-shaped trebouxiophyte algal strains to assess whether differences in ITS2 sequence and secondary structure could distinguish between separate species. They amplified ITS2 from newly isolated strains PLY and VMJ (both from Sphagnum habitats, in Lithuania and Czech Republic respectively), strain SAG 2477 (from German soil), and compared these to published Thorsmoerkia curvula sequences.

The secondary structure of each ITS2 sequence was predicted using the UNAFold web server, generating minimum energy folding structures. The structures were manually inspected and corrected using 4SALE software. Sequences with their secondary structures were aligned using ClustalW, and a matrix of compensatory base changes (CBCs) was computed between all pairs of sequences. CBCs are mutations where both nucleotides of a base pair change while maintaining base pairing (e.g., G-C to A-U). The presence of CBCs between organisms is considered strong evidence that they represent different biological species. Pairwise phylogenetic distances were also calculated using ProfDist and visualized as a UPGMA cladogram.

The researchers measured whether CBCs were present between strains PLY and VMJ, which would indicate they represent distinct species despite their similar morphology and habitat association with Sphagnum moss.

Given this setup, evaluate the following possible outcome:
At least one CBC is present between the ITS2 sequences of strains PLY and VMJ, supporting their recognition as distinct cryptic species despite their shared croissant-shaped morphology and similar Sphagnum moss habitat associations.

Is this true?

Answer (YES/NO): YES